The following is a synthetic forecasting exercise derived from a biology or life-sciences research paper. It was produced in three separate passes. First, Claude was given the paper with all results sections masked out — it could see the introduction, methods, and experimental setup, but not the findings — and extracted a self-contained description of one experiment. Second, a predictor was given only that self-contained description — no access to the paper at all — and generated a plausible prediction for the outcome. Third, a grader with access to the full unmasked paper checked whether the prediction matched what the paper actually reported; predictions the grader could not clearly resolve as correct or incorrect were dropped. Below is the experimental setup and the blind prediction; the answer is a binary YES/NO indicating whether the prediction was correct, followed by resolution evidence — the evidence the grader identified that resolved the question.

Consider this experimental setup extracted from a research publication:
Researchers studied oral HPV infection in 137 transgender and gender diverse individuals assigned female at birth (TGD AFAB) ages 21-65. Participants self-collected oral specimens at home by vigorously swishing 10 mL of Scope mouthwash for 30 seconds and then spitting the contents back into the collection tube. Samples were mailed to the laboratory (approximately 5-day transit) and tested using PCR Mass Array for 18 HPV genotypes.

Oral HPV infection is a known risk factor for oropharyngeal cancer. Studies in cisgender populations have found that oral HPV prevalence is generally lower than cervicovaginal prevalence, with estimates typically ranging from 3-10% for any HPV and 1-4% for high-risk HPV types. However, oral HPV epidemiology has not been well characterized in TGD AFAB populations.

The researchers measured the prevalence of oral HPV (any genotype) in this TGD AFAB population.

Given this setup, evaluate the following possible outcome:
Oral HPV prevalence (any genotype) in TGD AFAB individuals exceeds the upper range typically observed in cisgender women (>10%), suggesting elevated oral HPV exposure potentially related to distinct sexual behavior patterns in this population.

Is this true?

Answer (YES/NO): NO